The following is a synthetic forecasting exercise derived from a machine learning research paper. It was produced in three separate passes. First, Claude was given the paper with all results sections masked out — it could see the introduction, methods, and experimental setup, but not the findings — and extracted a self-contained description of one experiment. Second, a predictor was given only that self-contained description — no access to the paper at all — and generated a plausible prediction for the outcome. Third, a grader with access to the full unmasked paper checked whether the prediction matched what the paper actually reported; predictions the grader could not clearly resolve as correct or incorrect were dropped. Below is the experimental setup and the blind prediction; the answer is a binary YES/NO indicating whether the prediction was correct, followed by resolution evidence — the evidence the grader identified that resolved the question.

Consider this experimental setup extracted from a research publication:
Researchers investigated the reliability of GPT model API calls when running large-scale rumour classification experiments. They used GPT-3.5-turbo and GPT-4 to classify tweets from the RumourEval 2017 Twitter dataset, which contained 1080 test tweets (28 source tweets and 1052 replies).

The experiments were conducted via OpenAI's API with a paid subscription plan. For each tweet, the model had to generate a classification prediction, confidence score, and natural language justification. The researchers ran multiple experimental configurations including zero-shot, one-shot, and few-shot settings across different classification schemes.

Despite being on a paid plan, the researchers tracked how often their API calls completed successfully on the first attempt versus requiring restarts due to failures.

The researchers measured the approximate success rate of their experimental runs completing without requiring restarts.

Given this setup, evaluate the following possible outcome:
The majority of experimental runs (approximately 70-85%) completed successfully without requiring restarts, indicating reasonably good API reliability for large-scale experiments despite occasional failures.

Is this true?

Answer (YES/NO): NO